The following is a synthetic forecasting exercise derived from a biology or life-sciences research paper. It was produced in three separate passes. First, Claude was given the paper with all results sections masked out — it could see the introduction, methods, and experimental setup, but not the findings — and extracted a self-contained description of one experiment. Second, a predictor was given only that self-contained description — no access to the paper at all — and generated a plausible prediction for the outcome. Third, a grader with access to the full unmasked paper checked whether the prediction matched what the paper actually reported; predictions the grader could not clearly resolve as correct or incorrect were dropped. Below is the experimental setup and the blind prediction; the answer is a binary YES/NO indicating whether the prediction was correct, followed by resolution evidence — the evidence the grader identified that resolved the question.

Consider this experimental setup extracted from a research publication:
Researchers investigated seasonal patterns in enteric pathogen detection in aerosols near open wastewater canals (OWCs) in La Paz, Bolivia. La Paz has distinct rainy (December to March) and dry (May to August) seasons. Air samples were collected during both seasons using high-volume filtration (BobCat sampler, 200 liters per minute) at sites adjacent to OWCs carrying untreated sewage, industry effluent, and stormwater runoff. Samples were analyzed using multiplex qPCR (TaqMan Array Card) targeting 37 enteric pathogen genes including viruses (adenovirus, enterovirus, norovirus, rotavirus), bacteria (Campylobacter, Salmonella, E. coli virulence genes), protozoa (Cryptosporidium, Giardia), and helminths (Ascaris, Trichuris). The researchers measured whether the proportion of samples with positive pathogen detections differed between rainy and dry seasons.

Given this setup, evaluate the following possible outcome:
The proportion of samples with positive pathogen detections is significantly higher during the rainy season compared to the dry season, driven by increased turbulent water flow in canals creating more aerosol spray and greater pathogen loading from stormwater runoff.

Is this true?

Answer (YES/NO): NO